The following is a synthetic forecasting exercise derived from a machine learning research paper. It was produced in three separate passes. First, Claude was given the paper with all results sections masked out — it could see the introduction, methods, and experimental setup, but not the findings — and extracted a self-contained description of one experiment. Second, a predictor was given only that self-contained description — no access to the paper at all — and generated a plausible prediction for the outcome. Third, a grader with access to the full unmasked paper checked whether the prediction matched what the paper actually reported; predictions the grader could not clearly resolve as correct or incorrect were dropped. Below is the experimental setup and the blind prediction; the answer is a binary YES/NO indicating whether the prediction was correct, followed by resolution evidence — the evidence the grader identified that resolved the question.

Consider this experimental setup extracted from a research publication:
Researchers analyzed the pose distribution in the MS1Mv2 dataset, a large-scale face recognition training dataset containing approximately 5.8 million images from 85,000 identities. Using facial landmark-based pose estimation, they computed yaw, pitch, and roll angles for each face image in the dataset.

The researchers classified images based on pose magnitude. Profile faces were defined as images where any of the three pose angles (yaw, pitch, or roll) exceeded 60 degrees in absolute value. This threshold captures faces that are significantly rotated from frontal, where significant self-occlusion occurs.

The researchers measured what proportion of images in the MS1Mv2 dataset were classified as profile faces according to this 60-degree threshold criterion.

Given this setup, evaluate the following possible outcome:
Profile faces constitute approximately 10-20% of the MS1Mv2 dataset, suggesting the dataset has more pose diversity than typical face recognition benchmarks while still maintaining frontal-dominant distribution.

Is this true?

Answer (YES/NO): NO